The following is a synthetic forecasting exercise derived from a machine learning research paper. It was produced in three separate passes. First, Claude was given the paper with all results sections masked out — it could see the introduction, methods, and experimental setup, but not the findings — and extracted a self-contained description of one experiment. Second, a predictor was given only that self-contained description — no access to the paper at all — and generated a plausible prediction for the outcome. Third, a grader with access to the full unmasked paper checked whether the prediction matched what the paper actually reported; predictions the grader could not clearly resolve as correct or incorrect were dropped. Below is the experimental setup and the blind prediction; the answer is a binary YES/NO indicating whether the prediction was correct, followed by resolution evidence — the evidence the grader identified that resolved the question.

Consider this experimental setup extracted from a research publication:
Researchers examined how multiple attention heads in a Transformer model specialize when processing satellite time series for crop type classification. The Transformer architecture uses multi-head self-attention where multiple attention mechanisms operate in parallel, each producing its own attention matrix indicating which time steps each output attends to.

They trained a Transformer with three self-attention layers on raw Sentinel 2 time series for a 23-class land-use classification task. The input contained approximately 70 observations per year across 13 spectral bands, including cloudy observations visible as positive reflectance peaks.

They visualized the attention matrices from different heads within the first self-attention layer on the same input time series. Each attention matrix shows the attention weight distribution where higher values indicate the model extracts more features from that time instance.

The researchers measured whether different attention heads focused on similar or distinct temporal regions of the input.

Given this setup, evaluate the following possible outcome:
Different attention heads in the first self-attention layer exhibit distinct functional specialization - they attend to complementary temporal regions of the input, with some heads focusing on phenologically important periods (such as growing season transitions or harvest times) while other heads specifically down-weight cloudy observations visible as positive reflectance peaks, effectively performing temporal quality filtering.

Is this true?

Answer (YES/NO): NO